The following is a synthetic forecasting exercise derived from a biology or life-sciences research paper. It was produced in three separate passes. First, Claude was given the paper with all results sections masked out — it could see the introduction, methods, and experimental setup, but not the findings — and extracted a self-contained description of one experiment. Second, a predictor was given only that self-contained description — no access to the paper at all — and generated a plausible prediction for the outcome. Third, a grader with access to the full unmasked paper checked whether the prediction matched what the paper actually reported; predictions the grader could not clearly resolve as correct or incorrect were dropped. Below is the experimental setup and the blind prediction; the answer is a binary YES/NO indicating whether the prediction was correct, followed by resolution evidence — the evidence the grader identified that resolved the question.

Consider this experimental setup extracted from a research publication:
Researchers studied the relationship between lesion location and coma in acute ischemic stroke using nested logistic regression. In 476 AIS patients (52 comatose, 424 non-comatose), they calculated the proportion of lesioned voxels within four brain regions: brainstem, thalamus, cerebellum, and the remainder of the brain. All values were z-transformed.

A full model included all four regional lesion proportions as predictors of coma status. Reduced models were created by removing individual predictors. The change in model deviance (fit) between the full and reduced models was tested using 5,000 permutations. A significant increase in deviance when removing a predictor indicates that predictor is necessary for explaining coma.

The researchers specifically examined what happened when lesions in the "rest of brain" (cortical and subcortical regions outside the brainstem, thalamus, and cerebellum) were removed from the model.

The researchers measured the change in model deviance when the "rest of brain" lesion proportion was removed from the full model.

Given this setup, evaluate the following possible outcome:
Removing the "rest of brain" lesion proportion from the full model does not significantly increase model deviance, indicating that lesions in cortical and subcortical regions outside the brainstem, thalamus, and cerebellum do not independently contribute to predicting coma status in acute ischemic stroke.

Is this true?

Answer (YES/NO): YES